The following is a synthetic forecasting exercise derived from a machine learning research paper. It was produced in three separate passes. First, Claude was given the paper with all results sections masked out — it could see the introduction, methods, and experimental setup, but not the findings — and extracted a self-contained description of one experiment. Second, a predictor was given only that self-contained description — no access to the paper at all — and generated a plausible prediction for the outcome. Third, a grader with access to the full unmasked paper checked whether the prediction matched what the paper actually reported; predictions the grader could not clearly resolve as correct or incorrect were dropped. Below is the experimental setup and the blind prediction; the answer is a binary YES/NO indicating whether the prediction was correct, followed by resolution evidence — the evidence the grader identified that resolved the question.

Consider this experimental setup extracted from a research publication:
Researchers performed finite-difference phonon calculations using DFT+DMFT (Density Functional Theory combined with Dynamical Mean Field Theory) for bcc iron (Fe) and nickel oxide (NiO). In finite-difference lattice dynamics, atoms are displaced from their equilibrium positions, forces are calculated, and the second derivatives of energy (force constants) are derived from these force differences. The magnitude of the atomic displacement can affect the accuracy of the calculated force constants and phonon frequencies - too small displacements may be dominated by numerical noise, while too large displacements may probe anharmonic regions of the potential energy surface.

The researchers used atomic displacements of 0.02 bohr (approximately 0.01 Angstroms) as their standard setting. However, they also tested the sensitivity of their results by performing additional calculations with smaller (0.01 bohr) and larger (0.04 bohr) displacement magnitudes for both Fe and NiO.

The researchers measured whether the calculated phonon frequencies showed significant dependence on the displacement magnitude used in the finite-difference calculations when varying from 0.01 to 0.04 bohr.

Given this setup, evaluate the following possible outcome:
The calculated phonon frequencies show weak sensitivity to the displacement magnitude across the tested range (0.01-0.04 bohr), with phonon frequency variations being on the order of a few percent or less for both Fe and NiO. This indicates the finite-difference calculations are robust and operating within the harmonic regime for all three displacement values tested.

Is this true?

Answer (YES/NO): YES